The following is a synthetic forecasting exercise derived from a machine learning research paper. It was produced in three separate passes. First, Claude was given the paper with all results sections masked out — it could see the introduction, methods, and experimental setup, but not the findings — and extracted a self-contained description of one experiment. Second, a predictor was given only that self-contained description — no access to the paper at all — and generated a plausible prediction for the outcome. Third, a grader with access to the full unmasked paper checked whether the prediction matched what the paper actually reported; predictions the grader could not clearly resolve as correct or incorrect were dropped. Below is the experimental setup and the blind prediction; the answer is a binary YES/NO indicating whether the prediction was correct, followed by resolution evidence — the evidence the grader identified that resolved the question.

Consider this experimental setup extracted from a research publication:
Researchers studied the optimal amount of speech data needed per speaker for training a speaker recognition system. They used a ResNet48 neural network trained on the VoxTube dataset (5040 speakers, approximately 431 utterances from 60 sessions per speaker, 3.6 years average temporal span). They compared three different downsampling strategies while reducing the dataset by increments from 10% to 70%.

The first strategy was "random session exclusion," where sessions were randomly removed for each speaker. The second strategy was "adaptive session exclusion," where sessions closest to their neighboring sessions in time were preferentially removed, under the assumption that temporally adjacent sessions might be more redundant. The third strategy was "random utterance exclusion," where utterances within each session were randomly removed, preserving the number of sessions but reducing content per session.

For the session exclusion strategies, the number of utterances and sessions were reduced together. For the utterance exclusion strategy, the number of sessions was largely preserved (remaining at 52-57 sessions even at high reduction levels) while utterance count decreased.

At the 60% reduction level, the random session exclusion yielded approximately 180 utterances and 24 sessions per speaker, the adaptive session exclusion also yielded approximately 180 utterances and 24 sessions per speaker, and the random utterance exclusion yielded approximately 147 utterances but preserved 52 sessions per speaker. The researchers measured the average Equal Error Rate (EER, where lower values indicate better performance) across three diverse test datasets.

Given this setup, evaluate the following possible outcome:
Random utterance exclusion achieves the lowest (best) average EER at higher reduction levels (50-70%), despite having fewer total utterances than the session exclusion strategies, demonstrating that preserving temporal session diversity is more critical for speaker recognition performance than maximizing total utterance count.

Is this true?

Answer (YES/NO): YES